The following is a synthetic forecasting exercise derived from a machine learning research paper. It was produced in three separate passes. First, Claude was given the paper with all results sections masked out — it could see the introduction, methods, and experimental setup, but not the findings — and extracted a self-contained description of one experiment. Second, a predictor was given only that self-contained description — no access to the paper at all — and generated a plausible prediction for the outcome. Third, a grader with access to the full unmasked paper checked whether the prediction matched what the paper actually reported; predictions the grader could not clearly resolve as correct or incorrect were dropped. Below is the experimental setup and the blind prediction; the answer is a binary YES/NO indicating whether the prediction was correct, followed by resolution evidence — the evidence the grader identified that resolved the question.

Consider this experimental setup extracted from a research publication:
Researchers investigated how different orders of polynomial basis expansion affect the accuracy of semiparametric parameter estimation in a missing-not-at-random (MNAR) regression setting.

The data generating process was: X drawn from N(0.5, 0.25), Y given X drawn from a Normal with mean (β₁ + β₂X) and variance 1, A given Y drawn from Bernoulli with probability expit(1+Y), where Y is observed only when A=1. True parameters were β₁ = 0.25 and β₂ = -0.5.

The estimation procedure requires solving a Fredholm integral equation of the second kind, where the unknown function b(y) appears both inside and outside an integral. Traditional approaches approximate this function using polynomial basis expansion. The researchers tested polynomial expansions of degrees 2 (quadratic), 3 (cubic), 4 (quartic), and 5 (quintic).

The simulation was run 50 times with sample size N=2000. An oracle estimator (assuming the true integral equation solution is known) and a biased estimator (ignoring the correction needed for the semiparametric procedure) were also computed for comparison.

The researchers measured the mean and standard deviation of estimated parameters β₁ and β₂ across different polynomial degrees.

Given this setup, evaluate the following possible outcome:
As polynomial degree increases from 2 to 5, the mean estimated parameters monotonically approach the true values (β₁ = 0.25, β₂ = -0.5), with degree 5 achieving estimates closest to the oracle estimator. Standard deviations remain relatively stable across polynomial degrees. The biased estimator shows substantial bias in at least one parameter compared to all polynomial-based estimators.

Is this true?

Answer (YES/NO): NO